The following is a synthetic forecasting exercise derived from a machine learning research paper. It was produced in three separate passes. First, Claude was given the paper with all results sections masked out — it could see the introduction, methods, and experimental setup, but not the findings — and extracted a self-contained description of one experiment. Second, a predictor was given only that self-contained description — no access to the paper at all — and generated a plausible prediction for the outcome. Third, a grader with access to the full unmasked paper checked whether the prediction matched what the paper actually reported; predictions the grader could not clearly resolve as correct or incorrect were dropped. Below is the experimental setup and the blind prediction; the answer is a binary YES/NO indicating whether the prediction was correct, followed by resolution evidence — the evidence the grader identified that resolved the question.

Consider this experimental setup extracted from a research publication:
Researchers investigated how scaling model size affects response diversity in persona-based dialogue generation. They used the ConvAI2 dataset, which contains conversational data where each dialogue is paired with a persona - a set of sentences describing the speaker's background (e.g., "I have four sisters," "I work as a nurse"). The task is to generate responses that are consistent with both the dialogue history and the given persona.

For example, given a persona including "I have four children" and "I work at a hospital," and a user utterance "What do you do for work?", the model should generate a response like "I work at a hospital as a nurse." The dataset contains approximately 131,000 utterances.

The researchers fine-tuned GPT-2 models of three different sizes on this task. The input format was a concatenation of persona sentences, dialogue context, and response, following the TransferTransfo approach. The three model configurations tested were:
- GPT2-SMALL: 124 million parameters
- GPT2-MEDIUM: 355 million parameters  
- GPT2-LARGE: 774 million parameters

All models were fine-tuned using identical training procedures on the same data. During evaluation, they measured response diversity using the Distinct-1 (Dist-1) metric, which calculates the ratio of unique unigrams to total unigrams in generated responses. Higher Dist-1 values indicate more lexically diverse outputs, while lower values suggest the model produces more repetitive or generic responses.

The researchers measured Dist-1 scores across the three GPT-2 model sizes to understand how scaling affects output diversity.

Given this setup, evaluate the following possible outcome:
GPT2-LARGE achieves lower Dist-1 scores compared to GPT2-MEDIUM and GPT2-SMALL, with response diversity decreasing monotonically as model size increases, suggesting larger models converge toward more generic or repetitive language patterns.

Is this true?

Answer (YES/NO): YES